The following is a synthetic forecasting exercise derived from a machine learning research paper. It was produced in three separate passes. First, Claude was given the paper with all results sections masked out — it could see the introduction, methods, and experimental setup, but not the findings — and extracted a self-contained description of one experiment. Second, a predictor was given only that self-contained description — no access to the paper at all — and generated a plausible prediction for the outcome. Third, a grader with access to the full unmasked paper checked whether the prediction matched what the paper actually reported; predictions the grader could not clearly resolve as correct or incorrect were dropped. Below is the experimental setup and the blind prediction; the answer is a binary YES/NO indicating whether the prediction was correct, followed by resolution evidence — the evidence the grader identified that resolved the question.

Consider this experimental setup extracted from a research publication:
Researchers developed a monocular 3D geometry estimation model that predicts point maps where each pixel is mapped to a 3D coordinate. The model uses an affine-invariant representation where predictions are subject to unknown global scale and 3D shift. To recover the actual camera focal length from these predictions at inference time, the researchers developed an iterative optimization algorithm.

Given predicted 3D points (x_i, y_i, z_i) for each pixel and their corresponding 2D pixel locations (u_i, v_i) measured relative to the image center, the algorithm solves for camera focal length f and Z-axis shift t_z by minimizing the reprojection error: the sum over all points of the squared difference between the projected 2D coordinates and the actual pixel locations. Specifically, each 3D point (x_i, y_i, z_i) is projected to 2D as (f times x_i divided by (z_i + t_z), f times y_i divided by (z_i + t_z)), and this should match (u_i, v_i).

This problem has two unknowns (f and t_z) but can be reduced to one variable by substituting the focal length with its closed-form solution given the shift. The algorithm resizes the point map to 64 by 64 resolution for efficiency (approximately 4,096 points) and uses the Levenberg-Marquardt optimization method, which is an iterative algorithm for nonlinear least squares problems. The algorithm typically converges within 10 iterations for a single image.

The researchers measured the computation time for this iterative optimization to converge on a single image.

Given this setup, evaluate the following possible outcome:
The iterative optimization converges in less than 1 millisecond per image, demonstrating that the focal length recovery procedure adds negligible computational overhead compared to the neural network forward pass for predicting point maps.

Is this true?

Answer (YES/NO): NO